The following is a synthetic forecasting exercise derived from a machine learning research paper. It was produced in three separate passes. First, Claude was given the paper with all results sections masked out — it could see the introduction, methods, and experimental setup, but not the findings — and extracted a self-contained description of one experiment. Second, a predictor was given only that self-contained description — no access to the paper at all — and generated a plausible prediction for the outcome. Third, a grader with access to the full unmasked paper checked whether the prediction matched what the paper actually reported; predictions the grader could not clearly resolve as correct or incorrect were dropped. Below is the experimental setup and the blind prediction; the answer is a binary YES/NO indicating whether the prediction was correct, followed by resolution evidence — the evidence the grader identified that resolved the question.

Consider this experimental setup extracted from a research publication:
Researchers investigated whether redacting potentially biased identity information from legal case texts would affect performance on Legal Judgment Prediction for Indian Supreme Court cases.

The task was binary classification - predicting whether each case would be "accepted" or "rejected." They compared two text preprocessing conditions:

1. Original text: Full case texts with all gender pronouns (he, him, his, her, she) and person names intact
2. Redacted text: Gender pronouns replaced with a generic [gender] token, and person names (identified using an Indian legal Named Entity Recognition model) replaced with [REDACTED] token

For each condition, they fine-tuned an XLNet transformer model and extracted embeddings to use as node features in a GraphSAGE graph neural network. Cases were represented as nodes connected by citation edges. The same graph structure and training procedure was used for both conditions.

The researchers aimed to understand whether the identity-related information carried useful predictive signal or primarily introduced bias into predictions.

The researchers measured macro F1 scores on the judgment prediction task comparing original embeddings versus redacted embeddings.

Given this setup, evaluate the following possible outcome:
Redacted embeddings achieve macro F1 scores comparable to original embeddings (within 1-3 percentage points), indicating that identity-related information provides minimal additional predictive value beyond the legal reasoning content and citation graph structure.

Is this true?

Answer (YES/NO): YES